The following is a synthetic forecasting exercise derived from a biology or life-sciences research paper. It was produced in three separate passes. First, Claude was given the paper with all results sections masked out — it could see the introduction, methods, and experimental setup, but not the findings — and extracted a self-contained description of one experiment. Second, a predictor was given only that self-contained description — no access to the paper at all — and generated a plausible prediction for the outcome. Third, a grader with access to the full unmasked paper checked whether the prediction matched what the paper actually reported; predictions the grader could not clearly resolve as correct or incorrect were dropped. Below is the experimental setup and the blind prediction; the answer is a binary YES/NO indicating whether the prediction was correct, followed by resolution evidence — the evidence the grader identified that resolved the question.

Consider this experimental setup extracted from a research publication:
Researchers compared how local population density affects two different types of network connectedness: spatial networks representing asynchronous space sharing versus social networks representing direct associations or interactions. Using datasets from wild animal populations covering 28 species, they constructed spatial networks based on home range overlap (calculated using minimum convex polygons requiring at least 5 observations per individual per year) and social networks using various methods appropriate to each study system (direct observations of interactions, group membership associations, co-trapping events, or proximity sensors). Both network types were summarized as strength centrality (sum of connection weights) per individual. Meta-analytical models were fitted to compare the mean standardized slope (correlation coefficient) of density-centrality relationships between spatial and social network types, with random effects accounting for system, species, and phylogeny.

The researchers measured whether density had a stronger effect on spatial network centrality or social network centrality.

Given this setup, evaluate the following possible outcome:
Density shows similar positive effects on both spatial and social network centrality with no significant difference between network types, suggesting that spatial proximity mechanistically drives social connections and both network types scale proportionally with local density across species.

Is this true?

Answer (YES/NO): NO